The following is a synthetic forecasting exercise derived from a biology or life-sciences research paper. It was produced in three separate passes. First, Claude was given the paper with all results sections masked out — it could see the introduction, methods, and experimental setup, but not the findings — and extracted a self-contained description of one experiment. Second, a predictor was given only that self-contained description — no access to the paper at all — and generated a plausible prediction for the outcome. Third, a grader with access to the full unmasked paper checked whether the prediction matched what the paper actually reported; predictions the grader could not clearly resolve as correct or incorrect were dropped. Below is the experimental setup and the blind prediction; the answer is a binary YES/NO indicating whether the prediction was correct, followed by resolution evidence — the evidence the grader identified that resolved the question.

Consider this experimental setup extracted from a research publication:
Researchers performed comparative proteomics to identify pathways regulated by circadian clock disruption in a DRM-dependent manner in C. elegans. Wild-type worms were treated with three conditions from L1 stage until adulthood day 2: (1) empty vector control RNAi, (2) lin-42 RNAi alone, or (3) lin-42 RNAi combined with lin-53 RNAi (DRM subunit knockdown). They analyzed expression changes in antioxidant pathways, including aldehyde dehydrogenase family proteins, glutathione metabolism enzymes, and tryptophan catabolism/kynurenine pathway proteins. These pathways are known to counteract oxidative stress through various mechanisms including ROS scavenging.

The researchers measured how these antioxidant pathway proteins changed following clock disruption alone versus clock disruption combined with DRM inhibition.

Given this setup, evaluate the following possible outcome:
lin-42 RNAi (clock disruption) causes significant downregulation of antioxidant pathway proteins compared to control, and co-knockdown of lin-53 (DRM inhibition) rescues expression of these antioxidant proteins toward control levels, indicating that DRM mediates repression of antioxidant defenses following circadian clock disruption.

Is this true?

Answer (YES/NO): YES